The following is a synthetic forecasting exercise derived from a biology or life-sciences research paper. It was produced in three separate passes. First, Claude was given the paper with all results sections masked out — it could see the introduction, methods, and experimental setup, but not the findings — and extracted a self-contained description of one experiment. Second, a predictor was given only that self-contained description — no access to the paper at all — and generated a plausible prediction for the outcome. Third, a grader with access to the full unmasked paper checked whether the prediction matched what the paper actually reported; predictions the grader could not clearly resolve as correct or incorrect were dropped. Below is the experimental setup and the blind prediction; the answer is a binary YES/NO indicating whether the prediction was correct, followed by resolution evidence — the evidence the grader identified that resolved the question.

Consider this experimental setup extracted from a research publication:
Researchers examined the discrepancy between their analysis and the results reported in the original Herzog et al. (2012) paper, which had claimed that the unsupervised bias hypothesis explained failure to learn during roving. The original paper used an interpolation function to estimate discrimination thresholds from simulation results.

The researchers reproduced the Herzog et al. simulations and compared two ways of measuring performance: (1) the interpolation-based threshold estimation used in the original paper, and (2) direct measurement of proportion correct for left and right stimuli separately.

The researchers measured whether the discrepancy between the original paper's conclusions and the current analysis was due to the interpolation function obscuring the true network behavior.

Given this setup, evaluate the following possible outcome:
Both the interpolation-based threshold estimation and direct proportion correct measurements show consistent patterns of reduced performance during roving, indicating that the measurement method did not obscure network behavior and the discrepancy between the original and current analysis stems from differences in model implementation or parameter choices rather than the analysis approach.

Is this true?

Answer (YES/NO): NO